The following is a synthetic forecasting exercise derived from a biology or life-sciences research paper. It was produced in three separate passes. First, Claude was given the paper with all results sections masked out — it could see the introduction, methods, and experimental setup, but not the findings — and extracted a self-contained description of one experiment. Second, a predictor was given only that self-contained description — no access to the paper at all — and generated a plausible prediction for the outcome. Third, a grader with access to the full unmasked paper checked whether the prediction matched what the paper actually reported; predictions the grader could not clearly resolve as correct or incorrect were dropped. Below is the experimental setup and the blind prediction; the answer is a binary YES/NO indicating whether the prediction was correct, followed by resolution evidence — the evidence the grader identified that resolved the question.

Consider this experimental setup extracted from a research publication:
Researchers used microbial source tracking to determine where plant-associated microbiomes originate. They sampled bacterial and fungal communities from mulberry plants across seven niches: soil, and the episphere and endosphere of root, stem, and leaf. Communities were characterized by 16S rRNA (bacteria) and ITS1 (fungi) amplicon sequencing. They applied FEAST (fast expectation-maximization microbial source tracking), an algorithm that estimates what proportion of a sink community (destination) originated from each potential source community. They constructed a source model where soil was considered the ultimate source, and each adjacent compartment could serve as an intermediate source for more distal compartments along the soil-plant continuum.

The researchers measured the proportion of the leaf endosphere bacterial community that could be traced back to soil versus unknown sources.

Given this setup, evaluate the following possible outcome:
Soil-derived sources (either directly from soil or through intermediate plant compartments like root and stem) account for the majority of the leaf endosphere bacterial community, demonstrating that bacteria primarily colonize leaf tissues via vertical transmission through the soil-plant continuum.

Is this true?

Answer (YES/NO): YES